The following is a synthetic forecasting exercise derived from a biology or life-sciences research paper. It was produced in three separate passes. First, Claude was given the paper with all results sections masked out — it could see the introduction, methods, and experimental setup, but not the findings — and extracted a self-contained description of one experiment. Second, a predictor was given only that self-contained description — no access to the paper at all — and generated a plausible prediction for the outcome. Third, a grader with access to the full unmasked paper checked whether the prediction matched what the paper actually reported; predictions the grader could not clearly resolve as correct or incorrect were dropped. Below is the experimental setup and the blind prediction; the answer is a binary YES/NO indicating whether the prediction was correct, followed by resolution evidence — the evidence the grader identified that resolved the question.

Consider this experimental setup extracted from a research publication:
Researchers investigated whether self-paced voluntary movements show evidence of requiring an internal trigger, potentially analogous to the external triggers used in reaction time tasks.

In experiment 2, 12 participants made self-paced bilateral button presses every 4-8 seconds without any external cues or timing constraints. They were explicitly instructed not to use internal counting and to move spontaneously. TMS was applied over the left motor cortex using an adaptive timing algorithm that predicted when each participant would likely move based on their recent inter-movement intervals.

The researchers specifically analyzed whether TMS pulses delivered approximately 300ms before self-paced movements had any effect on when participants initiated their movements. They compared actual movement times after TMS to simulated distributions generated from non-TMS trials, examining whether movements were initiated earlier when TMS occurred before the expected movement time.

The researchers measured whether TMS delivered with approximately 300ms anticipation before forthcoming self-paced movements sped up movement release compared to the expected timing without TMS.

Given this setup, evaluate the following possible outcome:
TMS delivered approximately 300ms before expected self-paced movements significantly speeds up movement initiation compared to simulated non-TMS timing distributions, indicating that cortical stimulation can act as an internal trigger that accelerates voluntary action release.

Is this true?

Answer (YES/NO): YES